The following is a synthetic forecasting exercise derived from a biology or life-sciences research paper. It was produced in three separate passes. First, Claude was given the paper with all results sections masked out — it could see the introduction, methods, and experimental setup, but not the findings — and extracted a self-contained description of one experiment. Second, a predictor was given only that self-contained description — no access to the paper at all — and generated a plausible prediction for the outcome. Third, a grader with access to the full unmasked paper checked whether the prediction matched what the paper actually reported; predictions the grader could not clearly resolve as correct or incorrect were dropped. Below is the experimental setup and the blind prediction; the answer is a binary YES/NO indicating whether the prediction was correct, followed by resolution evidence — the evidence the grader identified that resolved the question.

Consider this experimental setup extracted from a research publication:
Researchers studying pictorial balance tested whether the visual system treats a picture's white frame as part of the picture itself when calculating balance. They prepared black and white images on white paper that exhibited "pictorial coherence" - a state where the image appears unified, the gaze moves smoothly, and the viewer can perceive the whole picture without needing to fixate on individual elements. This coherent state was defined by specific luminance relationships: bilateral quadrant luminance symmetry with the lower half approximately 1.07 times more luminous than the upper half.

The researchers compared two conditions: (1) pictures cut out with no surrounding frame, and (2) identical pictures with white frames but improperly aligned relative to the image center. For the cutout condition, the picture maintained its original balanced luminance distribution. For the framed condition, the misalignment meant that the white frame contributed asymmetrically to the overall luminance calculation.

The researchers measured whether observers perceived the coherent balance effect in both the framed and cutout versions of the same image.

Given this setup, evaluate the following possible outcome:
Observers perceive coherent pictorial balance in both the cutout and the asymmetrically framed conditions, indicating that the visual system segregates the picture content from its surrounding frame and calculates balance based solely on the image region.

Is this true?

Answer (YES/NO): NO